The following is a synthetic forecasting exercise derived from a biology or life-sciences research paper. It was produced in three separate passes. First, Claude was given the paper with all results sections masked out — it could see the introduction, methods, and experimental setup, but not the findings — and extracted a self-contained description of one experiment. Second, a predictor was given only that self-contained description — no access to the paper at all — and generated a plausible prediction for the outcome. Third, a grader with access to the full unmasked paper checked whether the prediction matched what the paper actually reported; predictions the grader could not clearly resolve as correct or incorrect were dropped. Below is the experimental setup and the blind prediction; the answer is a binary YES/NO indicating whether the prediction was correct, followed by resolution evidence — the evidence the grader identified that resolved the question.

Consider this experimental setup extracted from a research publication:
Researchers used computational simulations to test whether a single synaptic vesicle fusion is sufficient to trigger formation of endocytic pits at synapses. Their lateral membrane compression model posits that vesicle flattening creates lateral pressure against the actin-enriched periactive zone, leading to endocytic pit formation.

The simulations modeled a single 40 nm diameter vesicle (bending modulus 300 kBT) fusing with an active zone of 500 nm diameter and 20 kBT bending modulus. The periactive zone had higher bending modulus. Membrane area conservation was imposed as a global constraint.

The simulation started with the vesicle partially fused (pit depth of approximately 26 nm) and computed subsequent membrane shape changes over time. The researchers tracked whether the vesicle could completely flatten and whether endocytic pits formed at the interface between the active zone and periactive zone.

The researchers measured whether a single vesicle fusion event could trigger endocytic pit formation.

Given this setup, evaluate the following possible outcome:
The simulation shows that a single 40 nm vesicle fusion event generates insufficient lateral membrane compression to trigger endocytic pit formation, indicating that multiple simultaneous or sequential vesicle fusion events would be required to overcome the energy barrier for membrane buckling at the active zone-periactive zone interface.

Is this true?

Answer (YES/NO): YES